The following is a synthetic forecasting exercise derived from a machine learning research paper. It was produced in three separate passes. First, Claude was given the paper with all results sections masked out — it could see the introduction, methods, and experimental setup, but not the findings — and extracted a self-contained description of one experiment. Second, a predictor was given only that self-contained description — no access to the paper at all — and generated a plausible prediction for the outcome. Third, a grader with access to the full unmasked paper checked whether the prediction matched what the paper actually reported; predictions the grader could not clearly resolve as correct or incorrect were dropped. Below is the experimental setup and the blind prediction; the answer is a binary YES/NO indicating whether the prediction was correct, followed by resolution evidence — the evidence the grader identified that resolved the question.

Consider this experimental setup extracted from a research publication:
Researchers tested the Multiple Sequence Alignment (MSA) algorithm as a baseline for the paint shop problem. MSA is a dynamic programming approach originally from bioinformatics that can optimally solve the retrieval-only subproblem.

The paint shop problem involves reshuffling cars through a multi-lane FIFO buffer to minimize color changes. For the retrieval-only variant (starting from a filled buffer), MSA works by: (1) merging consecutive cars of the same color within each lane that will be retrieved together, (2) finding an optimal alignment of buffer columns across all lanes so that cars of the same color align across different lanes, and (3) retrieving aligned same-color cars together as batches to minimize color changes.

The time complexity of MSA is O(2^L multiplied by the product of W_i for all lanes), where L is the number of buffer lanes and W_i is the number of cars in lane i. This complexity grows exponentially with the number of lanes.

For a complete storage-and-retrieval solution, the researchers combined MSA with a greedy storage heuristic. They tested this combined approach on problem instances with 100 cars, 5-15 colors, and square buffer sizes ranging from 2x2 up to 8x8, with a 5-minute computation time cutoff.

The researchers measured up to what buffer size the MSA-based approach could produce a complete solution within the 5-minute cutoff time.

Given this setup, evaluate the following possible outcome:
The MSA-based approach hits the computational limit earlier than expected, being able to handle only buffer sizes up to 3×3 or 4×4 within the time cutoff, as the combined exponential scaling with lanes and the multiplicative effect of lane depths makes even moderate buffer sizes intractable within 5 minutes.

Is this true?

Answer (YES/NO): NO